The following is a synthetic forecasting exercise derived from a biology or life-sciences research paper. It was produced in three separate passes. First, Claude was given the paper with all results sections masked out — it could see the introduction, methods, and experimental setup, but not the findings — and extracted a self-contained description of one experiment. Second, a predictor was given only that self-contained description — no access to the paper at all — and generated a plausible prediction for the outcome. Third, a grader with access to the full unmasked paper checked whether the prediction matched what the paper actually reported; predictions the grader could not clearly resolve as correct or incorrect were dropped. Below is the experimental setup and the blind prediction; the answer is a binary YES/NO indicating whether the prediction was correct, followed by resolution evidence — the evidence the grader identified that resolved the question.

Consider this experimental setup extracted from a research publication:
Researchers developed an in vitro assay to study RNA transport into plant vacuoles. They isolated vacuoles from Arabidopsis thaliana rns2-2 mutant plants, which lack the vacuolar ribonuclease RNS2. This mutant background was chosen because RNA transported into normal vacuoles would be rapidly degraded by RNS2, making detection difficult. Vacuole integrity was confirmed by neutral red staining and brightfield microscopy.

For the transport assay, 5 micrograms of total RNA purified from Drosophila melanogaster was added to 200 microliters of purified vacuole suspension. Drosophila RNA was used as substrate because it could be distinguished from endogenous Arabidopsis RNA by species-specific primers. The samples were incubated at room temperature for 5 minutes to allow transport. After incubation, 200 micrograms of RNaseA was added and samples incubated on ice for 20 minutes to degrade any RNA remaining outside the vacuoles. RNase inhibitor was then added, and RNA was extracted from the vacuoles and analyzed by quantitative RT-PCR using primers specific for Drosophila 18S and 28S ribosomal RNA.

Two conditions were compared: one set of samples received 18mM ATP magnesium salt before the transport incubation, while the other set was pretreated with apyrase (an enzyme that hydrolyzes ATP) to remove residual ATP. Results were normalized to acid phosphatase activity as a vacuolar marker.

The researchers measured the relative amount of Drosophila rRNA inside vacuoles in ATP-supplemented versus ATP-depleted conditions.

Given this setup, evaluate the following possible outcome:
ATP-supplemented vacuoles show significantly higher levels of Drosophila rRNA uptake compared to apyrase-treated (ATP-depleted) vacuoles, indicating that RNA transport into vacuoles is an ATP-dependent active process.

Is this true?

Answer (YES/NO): YES